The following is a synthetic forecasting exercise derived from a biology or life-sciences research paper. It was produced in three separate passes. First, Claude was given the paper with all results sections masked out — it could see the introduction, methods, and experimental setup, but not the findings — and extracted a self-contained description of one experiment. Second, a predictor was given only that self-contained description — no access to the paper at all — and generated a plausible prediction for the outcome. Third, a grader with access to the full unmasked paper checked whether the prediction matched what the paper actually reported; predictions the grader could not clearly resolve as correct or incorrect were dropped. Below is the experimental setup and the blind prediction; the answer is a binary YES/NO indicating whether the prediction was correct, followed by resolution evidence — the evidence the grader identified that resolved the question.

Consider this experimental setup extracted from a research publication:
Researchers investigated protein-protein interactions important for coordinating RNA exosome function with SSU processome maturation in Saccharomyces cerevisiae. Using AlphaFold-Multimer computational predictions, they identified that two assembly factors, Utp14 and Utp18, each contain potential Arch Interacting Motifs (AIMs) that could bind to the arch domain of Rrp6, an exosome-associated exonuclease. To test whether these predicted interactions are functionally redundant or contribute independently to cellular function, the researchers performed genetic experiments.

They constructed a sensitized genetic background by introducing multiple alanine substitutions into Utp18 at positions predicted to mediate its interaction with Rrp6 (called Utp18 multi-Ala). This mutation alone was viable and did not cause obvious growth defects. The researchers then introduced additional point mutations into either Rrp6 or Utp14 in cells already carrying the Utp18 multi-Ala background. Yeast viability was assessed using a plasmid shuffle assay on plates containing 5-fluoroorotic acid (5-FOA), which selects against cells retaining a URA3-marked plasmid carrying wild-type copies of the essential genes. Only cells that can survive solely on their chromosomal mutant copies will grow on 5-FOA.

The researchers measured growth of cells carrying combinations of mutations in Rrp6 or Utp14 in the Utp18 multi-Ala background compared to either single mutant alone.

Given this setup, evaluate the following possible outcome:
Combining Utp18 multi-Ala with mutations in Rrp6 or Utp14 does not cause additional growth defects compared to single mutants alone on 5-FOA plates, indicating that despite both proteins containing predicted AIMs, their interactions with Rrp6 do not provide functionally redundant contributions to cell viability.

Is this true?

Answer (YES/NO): NO